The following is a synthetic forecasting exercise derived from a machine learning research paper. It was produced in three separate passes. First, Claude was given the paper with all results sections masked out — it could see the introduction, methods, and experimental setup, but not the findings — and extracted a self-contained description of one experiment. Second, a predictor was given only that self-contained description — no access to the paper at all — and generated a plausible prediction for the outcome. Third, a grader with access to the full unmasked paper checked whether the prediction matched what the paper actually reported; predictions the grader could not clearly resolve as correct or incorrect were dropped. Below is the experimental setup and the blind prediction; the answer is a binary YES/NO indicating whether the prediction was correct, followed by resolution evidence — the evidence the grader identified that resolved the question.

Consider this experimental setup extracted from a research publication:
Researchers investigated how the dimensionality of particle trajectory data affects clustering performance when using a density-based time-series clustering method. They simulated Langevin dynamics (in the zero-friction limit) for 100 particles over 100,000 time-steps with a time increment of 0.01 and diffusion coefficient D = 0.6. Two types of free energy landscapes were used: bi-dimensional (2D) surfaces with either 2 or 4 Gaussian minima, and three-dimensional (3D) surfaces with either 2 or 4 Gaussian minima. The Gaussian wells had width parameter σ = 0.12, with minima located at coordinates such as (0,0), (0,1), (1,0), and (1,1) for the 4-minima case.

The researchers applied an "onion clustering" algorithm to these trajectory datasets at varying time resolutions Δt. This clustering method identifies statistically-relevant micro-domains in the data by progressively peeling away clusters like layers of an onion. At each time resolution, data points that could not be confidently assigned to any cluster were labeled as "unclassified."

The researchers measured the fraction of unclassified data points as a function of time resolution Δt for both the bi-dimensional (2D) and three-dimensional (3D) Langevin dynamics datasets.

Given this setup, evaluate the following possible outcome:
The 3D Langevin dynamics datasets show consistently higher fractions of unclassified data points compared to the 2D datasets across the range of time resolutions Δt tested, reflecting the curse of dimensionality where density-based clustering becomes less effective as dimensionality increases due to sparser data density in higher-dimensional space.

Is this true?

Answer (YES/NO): NO